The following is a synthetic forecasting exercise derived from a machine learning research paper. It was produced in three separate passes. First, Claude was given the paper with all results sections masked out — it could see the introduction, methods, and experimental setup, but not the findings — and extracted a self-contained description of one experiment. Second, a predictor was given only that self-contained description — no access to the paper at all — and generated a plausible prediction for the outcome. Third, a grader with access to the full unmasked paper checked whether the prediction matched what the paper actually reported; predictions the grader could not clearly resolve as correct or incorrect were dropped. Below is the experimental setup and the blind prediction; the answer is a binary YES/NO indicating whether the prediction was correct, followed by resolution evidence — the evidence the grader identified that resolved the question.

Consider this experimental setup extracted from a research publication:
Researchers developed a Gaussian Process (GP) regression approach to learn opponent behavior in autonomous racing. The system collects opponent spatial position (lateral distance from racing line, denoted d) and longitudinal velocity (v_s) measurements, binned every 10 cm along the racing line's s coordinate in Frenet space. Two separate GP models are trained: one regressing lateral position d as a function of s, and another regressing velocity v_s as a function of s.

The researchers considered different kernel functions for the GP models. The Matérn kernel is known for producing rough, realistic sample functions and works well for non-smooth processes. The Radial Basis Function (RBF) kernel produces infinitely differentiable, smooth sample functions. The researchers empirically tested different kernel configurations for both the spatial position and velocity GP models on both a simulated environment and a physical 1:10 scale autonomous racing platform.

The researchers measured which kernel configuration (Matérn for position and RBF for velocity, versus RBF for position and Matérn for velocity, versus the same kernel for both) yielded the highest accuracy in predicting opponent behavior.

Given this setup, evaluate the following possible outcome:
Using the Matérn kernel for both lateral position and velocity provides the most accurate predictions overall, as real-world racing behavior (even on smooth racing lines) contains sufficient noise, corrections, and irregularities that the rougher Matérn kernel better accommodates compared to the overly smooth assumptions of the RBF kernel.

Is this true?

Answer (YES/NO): NO